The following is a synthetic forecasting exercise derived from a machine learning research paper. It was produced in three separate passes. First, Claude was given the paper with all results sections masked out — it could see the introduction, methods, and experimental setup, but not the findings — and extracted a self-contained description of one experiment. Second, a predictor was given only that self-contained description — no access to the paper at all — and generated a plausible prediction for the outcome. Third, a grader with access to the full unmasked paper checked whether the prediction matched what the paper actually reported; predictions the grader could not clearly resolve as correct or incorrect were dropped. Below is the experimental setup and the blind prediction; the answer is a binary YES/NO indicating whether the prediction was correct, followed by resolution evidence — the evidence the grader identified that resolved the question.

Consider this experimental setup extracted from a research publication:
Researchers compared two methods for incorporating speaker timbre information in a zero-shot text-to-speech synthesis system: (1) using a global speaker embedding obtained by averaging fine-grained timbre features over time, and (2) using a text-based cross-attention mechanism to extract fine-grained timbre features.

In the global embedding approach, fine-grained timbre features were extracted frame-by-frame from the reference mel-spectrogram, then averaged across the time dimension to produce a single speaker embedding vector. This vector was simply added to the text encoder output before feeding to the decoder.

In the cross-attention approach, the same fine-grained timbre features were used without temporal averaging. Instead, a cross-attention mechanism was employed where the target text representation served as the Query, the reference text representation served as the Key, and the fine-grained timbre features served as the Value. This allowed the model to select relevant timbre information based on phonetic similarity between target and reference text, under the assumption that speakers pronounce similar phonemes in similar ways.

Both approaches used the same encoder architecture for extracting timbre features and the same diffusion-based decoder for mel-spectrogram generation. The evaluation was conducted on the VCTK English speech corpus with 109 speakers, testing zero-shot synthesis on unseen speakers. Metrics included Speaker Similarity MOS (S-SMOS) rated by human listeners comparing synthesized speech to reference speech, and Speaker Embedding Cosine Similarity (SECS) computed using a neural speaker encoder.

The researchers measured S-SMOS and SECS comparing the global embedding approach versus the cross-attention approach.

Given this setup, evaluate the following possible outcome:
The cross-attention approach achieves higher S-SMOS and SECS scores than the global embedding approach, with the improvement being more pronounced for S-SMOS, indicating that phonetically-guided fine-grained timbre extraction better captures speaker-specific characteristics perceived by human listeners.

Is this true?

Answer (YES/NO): YES